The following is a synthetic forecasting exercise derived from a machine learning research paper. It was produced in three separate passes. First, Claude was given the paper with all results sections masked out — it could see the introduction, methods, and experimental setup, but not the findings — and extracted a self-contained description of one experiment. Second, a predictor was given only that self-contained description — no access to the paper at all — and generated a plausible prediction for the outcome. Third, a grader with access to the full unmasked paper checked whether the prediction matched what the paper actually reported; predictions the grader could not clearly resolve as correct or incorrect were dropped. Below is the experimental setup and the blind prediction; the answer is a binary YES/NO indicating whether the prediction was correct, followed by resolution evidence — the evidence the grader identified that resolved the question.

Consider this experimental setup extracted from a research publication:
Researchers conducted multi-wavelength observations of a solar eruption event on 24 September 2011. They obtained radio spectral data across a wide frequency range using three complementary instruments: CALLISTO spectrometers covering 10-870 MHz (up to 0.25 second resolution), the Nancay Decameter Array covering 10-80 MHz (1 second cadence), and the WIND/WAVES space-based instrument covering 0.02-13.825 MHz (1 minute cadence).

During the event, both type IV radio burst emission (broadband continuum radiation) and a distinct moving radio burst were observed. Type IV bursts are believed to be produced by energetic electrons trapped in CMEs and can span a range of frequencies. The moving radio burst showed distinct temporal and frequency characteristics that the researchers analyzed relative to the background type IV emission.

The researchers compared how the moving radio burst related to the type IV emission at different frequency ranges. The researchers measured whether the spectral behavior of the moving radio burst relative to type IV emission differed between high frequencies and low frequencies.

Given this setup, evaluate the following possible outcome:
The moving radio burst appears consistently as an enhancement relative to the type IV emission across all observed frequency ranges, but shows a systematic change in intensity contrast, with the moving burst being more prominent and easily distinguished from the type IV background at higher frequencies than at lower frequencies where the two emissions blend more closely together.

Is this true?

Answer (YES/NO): NO